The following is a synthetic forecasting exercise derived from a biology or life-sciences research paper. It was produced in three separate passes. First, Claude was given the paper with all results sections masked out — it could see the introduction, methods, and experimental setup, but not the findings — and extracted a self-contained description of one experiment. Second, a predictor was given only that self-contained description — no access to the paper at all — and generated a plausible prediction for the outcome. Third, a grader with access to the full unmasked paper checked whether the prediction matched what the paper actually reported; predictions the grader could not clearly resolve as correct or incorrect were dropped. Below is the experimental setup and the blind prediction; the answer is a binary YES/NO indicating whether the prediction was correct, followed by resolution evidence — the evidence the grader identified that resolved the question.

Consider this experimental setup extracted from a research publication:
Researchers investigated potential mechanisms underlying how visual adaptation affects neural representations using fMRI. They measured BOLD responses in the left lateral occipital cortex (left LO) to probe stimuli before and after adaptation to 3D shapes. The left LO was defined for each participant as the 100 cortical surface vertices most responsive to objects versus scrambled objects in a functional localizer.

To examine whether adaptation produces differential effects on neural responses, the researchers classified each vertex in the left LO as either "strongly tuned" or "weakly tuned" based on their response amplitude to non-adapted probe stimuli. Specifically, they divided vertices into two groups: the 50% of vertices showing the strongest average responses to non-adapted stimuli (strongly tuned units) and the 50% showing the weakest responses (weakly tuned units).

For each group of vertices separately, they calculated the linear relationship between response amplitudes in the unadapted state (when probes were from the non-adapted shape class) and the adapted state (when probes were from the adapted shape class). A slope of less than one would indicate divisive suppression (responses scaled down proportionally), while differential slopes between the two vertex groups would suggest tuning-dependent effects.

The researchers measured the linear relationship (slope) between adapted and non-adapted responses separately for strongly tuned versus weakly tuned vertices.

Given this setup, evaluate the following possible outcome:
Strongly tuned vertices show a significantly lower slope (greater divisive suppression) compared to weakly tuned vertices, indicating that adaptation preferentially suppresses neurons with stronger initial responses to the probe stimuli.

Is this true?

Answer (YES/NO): NO